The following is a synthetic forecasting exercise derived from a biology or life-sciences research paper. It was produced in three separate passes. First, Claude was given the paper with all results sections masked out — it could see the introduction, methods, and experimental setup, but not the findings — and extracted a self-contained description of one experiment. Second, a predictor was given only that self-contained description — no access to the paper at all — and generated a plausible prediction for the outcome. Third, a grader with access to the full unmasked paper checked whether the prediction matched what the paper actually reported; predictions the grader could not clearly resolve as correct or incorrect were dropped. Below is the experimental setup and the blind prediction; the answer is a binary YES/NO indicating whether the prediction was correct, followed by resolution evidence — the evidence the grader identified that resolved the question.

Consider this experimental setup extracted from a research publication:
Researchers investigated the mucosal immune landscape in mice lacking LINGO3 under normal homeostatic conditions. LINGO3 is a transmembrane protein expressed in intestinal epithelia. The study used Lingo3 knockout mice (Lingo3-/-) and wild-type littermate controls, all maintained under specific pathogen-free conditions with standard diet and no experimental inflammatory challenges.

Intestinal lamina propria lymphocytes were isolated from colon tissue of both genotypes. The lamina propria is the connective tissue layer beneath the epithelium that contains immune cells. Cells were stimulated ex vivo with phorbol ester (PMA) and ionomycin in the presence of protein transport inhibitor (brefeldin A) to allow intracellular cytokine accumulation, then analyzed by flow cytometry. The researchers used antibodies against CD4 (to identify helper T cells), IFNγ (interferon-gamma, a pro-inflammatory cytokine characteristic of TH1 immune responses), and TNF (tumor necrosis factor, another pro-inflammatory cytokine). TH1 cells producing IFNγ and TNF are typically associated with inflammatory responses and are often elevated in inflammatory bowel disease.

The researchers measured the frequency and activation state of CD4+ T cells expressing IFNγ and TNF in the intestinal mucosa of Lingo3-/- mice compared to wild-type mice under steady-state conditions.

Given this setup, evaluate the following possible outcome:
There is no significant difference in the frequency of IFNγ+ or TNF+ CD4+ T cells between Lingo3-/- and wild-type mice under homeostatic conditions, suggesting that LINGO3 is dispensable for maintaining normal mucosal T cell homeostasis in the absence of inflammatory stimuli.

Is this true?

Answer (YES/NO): NO